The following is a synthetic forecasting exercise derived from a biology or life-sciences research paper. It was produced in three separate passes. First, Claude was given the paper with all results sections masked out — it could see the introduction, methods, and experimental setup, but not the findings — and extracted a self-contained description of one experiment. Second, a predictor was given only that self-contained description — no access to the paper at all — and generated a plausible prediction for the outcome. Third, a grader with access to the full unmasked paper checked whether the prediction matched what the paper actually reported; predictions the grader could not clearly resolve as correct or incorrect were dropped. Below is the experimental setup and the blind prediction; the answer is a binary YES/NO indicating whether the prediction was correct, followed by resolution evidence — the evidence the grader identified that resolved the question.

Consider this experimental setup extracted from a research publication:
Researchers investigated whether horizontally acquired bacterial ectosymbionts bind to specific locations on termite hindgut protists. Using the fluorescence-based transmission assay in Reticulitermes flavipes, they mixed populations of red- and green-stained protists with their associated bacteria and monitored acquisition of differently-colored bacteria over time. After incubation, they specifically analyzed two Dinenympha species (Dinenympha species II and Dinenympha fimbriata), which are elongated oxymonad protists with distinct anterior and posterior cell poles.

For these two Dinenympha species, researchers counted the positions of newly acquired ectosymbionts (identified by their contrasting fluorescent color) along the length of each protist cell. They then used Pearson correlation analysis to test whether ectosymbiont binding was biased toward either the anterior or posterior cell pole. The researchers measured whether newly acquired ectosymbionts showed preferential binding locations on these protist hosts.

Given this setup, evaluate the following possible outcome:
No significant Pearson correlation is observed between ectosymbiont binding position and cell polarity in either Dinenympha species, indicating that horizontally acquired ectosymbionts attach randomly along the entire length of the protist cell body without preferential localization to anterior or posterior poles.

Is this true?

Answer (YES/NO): NO